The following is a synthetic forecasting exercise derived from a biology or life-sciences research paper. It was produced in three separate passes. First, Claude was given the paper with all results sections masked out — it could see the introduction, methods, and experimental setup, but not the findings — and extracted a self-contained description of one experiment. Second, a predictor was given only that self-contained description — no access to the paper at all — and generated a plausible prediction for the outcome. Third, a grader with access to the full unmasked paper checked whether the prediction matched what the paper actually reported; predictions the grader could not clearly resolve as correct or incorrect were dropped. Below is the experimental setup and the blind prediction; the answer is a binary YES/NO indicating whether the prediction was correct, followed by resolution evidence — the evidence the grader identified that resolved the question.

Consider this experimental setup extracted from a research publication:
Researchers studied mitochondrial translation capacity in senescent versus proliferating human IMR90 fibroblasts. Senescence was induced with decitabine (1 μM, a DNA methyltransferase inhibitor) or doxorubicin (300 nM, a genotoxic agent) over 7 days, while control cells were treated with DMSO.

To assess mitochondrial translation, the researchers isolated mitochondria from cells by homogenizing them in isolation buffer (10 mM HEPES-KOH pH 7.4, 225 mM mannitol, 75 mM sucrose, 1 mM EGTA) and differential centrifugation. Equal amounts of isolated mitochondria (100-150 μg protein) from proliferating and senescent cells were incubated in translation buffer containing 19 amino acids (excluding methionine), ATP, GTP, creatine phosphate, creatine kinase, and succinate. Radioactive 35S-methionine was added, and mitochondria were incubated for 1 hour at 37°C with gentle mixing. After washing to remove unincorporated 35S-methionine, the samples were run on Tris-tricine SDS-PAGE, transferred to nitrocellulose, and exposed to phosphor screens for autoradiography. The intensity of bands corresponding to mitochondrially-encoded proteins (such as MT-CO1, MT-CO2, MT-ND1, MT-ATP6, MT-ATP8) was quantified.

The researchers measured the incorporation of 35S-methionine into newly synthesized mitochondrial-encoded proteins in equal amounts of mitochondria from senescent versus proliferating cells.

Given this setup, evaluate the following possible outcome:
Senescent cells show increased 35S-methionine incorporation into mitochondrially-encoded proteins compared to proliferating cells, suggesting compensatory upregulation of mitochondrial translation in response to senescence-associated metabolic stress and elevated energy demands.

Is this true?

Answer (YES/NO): NO